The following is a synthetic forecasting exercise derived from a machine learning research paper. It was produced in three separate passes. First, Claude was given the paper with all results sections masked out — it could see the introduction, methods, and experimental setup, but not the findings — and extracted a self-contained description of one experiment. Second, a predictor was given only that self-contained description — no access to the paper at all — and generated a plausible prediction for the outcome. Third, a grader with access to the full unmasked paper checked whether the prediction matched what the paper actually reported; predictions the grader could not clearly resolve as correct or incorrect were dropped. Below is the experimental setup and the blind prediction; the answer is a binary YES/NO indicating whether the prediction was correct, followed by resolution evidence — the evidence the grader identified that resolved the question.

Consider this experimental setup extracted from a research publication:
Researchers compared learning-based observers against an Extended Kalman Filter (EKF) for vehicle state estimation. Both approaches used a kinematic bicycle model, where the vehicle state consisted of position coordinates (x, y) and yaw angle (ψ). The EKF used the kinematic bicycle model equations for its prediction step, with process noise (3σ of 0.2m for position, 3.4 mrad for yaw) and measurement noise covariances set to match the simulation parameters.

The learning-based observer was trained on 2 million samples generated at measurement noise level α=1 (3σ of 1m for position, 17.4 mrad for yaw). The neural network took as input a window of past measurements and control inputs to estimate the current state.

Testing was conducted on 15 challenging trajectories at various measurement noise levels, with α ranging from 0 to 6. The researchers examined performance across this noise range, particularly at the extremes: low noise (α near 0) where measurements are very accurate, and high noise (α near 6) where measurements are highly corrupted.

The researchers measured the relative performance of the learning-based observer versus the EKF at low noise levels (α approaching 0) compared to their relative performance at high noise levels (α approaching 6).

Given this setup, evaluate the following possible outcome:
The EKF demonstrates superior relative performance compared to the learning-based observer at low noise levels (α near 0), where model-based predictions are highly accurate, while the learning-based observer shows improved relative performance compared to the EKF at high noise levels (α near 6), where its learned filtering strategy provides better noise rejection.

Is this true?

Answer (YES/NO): YES